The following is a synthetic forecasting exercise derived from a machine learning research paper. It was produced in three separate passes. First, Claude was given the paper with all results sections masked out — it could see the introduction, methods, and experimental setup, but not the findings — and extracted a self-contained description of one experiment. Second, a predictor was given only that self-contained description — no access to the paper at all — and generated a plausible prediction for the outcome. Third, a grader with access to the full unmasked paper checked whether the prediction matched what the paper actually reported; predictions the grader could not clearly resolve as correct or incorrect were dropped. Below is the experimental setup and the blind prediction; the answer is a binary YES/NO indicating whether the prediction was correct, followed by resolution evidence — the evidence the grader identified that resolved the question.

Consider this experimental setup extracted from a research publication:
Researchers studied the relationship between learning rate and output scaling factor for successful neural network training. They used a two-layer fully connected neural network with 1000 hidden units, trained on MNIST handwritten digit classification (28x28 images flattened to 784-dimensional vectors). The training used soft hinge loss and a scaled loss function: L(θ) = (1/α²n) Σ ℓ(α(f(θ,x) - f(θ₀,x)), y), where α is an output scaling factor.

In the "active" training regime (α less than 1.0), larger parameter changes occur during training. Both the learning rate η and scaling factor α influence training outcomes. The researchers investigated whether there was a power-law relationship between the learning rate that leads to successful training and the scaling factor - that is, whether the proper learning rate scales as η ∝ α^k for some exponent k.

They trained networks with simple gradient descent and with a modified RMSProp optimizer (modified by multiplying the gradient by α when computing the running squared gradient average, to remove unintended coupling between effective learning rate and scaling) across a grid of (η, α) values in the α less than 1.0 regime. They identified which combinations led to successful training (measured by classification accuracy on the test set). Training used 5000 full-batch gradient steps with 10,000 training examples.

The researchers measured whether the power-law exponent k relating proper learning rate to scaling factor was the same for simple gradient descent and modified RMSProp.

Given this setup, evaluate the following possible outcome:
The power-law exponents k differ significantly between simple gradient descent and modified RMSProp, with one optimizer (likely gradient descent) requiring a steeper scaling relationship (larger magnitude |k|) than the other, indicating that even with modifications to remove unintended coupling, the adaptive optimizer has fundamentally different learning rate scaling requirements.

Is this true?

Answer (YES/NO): YES